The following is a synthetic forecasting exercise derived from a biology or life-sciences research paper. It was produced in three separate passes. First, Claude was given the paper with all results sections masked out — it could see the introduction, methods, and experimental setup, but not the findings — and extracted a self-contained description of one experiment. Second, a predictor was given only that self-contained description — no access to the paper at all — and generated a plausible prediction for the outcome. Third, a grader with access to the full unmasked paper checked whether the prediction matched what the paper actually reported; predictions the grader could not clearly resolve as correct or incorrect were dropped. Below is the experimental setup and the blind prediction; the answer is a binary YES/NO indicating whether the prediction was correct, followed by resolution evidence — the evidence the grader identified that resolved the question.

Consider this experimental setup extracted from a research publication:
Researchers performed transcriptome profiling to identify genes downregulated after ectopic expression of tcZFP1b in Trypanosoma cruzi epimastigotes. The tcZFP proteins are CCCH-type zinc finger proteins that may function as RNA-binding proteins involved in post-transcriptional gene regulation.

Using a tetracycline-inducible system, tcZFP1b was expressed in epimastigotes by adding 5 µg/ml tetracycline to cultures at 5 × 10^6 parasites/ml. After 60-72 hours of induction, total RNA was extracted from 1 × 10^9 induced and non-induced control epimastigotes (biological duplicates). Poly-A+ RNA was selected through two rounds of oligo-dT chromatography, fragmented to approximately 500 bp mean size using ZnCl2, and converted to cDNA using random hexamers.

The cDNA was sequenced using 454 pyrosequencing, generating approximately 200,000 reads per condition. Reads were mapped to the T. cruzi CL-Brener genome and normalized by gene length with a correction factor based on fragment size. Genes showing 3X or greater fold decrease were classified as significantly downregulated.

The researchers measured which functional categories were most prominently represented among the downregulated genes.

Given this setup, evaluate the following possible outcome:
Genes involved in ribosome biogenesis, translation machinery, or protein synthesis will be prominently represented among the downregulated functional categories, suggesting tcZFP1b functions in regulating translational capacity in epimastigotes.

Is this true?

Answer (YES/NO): NO